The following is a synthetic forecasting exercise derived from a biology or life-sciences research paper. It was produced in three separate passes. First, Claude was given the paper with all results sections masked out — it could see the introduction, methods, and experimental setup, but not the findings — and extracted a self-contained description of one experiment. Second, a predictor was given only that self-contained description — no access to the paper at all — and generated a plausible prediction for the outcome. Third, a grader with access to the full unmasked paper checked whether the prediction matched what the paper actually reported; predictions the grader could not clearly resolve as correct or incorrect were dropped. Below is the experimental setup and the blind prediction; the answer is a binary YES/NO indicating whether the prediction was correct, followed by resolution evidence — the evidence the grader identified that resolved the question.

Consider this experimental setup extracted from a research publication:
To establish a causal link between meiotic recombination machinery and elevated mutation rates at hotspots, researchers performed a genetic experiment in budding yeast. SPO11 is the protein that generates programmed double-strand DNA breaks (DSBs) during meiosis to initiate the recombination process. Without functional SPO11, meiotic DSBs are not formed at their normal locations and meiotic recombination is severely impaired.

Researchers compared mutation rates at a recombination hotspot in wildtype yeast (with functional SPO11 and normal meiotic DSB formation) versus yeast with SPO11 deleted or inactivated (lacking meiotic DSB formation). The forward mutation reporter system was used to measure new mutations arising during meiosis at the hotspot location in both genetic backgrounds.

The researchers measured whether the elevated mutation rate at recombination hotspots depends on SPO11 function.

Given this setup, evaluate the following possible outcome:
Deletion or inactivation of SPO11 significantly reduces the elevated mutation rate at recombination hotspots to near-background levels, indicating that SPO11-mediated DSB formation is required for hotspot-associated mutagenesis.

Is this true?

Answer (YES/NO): YES